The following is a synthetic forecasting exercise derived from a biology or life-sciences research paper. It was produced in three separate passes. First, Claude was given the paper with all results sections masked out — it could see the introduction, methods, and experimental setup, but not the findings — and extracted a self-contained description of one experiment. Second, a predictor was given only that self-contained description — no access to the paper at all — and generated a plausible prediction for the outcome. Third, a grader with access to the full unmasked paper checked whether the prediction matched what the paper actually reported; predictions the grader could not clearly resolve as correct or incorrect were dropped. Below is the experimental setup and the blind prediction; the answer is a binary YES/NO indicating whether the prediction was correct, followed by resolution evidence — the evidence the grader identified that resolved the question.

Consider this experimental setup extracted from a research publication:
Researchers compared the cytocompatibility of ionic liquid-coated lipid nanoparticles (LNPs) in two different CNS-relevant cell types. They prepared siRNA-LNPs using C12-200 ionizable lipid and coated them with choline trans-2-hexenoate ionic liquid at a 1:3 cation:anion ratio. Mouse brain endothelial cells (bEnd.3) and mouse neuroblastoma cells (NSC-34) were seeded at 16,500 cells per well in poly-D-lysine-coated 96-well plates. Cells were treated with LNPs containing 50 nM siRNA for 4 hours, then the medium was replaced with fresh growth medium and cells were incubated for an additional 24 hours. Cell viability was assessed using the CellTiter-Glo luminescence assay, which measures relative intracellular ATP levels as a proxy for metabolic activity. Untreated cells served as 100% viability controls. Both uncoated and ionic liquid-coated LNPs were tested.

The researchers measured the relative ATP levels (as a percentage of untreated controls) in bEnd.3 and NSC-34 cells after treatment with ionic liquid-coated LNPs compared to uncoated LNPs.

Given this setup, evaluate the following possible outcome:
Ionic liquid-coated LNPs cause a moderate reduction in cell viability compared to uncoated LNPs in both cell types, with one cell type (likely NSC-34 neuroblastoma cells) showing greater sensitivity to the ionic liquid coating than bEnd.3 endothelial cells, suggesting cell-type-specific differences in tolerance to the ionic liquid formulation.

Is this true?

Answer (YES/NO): YES